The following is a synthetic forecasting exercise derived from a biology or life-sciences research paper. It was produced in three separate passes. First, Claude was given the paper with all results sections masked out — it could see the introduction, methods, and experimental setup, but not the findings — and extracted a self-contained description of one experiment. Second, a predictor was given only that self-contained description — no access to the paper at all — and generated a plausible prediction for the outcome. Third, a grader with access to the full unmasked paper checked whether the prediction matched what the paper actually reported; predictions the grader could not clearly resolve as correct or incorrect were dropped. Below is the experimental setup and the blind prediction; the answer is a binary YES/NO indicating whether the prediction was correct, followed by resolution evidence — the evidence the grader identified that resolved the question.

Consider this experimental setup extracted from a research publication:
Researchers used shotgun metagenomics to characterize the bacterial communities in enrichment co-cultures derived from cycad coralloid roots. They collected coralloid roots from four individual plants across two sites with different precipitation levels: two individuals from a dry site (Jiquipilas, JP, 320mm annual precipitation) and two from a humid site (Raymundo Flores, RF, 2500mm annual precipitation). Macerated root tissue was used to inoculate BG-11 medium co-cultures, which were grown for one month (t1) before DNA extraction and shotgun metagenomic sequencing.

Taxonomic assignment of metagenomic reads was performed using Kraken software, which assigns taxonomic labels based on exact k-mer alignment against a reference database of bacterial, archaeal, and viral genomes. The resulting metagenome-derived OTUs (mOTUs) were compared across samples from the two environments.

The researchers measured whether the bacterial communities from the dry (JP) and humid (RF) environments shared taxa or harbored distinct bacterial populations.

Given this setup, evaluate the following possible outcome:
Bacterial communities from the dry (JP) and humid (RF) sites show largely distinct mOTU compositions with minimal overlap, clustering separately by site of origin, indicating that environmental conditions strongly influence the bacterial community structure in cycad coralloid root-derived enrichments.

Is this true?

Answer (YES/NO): NO